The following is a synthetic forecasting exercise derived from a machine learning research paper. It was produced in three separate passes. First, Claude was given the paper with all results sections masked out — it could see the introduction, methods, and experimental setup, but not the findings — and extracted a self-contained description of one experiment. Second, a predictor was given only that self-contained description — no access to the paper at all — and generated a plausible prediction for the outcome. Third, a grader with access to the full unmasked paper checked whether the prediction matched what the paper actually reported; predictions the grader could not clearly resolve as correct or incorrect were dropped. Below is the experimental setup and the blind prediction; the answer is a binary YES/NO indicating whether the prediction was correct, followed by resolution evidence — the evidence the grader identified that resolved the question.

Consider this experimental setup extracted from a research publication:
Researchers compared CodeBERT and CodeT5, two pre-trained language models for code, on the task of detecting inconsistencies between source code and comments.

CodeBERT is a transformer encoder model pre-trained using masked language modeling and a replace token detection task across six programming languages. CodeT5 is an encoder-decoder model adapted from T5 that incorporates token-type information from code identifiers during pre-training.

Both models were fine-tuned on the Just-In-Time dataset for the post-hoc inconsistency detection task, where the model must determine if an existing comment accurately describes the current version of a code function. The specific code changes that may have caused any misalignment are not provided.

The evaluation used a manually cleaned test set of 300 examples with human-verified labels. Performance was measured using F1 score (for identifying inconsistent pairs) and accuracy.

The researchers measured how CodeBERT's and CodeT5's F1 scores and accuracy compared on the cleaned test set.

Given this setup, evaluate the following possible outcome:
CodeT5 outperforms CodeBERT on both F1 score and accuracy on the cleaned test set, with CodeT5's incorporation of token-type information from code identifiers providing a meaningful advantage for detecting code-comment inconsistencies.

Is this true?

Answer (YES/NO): NO